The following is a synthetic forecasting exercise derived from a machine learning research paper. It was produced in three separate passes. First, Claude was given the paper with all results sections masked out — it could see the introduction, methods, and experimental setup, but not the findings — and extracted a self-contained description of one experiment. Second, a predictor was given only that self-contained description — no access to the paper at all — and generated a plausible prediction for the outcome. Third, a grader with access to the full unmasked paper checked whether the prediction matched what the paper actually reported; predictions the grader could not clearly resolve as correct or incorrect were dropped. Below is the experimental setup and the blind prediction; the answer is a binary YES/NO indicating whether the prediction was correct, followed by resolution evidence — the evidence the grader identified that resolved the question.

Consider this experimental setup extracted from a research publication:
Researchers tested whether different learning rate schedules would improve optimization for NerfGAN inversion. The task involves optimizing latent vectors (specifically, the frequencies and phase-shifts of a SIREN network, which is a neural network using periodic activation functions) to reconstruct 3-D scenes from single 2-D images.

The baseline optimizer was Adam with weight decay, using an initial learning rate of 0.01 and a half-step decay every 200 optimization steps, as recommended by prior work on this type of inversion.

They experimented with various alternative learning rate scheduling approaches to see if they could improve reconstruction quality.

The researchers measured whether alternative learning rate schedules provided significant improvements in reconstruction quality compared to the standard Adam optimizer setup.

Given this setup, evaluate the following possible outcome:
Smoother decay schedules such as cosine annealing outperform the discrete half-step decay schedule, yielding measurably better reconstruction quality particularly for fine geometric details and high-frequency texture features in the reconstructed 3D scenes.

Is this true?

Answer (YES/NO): NO